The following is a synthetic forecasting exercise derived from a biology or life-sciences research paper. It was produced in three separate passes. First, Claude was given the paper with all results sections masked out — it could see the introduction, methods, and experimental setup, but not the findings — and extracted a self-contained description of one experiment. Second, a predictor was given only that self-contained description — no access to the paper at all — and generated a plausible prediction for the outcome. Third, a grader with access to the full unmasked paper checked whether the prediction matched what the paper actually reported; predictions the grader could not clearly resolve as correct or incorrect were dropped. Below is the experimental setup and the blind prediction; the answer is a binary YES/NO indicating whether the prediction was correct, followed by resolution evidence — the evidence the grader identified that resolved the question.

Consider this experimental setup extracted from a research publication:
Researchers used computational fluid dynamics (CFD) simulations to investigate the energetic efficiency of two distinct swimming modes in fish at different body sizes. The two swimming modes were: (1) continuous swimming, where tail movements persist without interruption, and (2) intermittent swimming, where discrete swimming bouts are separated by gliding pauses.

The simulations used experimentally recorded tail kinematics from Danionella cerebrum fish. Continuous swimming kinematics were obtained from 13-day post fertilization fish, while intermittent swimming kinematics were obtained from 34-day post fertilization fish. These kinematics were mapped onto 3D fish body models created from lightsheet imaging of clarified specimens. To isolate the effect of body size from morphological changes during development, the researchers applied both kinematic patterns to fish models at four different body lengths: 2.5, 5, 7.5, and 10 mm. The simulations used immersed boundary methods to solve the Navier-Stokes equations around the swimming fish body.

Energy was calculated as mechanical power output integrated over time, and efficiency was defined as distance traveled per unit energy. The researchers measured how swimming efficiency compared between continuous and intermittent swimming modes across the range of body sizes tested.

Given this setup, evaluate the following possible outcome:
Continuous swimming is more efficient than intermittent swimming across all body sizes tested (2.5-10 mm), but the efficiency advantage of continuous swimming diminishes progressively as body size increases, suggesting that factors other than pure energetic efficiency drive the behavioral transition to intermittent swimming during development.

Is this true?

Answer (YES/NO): NO